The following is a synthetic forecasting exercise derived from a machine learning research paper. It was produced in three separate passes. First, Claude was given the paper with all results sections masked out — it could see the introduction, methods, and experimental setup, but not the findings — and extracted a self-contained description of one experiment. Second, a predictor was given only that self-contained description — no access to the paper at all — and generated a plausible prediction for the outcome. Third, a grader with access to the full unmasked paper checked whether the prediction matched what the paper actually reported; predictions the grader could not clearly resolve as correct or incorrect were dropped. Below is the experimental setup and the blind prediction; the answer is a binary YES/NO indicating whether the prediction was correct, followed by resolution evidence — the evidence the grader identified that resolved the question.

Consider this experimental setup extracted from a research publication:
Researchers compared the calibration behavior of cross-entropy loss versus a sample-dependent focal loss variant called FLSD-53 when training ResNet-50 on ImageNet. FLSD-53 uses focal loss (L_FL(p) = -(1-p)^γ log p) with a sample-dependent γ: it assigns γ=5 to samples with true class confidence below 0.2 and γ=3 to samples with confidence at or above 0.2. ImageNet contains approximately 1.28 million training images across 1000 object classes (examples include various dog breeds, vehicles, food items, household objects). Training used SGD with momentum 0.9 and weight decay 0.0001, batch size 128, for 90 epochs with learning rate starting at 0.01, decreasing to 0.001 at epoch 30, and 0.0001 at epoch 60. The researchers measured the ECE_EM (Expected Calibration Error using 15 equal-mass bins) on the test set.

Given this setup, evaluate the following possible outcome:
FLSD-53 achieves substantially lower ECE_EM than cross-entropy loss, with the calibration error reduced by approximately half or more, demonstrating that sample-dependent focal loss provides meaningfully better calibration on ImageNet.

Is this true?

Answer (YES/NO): NO